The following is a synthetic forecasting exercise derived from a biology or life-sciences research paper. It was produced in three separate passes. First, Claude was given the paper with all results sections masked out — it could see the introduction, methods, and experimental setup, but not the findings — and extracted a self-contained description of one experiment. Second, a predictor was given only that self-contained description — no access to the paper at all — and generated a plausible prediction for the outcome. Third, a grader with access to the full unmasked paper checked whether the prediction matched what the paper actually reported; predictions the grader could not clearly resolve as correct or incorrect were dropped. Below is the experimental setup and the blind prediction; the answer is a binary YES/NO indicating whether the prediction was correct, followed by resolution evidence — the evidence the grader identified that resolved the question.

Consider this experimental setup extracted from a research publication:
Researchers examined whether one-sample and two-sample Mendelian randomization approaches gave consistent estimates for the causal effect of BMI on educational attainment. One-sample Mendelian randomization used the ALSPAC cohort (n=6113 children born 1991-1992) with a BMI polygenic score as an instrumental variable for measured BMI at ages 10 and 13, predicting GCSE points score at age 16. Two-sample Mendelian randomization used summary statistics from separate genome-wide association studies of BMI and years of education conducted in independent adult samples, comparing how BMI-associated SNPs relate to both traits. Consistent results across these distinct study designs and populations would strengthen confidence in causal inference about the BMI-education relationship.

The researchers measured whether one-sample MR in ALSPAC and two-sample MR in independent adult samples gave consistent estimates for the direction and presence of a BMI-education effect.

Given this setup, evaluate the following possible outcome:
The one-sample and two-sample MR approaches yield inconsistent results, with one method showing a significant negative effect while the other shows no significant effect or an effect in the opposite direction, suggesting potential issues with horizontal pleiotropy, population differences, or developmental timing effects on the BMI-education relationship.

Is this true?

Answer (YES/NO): NO